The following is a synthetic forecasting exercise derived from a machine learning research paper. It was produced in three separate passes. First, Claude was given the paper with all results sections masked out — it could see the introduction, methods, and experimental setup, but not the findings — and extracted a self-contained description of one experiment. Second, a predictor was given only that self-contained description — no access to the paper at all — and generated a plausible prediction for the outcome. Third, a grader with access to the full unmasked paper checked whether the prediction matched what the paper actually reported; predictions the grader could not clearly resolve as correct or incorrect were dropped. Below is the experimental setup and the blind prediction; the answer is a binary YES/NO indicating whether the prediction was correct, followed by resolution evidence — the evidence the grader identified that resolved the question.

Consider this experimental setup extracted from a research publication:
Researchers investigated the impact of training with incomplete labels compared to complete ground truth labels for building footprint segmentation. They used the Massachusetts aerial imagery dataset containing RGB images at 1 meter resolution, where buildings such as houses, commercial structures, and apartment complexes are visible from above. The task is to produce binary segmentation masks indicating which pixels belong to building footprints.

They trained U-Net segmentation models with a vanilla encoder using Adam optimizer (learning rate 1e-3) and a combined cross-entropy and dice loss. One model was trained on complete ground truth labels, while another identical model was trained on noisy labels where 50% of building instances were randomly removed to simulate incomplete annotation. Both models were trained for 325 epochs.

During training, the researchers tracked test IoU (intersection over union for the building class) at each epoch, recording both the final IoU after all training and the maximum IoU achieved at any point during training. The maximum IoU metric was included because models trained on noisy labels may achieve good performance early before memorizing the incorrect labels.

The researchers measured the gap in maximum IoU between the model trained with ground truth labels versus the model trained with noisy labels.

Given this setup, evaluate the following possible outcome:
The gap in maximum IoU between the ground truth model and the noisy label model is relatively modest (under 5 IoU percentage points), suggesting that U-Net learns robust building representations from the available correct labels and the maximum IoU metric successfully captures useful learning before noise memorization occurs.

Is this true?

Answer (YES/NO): NO